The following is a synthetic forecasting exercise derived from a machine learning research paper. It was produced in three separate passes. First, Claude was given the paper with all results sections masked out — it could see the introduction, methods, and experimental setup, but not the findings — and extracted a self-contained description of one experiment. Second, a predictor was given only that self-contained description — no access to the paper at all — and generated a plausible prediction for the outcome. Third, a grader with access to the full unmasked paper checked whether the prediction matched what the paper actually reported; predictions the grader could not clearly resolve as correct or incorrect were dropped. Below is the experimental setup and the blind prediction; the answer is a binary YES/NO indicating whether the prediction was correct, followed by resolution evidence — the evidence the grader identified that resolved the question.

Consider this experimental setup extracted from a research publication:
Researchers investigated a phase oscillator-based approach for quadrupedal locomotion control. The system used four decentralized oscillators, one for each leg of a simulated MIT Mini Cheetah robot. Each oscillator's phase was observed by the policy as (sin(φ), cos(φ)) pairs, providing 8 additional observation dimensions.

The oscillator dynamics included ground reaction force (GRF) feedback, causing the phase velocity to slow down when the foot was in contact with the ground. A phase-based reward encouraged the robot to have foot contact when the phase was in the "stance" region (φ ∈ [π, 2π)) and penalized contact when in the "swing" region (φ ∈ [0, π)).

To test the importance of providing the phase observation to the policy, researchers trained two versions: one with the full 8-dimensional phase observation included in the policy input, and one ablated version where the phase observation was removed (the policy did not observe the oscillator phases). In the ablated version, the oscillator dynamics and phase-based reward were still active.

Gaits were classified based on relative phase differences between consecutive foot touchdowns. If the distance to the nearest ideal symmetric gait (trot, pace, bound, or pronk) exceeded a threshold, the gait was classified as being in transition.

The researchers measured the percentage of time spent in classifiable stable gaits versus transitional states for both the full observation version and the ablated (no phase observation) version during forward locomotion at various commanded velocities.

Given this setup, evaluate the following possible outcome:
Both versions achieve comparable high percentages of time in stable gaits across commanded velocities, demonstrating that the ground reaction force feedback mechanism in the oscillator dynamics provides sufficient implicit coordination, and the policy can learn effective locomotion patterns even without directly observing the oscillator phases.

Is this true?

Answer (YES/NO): NO